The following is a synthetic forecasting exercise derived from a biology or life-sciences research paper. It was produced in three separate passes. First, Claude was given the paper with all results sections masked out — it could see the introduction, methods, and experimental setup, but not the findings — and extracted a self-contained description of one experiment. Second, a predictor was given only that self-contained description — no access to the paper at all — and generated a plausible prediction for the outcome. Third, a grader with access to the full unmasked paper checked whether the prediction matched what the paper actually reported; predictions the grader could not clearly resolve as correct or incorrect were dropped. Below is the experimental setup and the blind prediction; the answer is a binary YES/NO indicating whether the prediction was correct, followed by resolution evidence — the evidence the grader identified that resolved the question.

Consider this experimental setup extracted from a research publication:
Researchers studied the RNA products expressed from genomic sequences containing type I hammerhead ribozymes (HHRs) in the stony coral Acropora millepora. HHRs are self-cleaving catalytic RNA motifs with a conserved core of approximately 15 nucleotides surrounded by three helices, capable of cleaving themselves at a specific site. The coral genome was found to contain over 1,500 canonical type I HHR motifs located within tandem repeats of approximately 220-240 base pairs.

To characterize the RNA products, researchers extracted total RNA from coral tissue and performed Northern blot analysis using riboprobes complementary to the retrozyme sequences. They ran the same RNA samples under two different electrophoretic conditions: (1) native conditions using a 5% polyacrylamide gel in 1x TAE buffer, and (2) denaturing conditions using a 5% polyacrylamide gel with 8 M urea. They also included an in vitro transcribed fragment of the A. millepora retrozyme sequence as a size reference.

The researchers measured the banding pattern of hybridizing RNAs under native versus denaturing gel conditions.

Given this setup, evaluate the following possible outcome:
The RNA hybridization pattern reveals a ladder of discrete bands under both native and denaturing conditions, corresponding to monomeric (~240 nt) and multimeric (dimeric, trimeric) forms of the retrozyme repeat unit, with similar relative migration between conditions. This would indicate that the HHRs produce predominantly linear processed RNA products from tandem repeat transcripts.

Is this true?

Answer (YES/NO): NO